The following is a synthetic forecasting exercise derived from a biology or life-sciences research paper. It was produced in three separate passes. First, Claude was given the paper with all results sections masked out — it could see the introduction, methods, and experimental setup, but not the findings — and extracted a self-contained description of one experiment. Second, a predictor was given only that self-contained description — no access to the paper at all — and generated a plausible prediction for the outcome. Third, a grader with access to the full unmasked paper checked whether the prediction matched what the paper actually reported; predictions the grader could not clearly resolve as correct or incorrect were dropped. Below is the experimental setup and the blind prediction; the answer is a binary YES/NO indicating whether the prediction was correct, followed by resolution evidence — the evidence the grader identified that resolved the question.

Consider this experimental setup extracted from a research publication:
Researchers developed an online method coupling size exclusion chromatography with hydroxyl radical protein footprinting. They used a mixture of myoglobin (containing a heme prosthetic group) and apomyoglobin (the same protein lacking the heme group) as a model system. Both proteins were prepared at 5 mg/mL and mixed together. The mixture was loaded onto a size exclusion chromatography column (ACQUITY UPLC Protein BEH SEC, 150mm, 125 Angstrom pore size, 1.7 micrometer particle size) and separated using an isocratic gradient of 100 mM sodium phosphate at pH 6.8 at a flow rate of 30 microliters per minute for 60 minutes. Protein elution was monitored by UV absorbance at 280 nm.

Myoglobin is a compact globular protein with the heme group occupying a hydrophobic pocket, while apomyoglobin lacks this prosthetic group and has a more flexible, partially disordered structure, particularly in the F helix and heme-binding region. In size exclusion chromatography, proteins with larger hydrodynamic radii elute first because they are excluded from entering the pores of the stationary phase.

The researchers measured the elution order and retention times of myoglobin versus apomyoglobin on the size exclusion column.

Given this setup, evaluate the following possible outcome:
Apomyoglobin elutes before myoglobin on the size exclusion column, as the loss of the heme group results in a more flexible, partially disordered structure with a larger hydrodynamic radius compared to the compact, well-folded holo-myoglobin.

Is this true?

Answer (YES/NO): NO